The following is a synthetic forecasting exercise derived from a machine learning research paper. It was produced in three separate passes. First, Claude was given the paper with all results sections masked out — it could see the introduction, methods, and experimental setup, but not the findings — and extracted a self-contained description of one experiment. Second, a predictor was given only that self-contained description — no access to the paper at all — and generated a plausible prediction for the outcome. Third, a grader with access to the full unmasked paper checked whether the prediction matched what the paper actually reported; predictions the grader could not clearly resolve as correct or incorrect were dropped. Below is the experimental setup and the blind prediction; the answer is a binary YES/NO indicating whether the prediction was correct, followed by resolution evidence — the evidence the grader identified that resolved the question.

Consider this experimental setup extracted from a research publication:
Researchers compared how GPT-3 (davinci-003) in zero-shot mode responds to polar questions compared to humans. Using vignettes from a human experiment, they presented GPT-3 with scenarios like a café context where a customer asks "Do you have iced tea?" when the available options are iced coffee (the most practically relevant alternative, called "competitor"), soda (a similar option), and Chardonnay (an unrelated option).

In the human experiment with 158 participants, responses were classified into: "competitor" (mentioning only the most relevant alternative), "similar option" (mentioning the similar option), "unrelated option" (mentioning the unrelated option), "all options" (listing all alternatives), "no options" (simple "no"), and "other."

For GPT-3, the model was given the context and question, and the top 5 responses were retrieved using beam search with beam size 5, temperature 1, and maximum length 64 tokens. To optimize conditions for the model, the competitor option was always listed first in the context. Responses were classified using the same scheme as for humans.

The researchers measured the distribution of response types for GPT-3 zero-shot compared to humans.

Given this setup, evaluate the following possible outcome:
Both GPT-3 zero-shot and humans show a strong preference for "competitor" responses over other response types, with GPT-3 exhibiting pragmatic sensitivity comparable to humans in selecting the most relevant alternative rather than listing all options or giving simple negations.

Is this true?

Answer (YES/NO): NO